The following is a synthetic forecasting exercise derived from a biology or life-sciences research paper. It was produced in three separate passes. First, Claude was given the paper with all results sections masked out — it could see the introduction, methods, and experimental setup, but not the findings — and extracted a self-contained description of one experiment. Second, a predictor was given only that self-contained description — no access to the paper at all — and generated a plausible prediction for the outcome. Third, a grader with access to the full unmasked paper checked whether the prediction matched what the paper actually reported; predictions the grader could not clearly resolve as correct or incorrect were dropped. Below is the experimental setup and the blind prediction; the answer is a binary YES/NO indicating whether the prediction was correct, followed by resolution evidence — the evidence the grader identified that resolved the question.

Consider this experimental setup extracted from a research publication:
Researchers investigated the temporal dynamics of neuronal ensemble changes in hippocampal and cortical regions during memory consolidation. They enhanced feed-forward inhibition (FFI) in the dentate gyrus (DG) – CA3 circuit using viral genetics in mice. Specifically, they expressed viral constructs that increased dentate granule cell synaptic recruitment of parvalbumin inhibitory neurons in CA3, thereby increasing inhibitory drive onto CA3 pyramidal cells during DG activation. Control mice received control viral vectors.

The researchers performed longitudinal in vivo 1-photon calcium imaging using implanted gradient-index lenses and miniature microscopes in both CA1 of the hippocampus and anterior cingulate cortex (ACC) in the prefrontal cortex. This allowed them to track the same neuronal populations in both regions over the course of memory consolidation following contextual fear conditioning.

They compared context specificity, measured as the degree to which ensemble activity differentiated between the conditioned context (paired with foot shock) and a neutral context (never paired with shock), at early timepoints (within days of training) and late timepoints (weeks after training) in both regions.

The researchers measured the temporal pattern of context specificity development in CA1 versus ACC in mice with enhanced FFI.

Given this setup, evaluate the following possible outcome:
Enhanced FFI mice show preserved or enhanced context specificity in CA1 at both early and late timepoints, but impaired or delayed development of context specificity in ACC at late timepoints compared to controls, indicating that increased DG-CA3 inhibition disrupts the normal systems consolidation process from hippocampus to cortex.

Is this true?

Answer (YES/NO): NO